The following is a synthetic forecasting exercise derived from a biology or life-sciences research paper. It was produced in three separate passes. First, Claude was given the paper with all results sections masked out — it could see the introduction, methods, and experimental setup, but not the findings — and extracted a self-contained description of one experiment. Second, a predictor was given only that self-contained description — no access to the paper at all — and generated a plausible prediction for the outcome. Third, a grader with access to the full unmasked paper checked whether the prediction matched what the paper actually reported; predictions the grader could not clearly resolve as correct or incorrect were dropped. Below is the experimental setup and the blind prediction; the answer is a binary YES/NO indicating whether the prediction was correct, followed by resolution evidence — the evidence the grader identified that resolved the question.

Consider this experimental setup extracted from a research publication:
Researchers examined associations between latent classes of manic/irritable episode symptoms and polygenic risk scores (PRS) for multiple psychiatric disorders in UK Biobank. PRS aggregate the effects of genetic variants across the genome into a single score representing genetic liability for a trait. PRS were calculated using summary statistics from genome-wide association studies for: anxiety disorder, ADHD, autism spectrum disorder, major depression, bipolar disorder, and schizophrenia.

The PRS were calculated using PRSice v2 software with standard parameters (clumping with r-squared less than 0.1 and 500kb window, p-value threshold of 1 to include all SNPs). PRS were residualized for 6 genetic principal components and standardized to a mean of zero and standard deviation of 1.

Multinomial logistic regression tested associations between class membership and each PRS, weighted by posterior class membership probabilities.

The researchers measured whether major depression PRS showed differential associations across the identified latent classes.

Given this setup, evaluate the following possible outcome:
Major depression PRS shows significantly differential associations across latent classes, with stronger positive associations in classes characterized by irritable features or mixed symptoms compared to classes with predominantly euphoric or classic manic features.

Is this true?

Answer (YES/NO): NO